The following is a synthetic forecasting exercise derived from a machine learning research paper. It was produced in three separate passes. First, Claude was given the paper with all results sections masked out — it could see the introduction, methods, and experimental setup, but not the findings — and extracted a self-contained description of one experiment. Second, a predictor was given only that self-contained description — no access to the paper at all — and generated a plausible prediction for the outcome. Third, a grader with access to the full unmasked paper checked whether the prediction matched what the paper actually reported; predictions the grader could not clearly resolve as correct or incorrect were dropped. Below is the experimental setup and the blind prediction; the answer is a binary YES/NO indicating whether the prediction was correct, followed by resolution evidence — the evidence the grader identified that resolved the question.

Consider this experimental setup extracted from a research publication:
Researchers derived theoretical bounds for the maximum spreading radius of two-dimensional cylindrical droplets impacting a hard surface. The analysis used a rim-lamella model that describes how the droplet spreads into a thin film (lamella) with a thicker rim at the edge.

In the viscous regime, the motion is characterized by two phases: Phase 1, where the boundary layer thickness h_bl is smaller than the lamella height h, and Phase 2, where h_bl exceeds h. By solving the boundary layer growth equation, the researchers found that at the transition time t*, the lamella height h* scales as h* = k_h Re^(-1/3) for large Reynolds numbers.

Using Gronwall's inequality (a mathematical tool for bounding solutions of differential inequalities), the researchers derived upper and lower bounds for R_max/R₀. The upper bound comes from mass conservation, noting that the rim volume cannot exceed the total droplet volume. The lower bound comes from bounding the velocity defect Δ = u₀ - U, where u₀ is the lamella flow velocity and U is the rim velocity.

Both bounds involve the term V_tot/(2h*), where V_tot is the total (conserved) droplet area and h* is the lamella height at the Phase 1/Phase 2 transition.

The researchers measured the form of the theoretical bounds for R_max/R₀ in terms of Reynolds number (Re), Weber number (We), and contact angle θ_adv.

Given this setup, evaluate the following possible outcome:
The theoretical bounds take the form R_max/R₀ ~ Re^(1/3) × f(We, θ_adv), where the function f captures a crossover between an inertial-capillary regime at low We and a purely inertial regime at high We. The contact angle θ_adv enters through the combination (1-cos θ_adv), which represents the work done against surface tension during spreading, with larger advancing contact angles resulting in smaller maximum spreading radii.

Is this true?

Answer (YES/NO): NO